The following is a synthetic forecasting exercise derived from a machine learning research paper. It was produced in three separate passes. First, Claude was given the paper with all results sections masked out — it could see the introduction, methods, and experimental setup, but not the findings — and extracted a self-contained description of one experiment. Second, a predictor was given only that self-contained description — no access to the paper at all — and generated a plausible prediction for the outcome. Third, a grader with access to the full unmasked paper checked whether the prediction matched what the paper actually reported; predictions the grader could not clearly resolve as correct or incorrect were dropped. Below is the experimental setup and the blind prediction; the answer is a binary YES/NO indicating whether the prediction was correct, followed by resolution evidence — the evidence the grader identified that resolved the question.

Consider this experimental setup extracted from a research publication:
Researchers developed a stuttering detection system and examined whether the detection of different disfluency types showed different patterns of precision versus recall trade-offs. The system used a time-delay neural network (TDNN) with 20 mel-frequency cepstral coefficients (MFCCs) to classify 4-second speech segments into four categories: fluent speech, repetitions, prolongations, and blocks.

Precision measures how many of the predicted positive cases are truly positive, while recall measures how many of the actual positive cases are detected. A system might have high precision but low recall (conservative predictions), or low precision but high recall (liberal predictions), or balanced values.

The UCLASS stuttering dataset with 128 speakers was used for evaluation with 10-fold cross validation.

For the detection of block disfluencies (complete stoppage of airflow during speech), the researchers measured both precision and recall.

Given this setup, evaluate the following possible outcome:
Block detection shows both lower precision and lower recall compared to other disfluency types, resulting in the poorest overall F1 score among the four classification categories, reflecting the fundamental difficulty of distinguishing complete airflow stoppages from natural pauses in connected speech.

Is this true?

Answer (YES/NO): NO